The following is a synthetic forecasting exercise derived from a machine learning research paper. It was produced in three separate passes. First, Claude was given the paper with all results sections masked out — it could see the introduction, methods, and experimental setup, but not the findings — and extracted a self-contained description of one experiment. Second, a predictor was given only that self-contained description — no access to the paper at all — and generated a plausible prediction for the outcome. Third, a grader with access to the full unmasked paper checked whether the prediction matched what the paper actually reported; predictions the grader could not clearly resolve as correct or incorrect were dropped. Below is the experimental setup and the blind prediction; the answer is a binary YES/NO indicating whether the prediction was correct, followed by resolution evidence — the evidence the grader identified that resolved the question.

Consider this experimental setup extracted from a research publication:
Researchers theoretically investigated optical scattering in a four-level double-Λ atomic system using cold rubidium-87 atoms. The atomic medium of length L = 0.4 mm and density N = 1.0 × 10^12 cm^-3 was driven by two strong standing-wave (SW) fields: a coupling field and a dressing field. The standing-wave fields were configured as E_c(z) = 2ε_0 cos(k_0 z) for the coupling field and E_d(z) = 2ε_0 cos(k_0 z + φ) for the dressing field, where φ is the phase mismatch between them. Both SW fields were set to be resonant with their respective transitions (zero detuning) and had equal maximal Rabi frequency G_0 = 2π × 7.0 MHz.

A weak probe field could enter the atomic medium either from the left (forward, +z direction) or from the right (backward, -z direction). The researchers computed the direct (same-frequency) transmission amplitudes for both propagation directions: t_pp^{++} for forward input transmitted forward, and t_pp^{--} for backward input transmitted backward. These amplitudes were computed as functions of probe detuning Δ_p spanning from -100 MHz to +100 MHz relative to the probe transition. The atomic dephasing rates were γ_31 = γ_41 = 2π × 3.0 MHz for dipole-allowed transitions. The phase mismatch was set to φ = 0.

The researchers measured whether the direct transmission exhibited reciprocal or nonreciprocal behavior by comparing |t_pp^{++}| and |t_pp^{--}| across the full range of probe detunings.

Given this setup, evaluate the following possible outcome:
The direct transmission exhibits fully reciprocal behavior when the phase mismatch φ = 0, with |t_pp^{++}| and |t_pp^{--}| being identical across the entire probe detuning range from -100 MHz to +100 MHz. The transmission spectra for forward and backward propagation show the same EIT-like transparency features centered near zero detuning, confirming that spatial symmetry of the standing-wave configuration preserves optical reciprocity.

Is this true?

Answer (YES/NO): YES